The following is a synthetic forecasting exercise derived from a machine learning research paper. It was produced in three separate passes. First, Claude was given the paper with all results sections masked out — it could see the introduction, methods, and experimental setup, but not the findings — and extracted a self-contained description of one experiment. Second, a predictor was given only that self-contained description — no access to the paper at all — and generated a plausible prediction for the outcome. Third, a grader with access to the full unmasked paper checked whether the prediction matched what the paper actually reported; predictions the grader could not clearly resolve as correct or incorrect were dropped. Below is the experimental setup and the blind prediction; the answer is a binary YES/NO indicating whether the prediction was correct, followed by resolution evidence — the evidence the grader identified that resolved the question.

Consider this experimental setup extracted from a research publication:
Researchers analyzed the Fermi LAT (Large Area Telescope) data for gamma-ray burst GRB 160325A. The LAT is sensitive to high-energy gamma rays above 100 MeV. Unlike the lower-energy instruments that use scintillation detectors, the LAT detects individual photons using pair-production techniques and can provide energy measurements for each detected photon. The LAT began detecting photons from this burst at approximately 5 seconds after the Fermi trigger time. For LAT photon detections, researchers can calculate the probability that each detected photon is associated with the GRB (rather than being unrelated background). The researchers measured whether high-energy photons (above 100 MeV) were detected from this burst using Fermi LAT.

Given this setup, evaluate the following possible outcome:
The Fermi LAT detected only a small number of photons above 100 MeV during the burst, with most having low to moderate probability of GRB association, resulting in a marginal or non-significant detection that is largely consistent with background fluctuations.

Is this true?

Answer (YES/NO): NO